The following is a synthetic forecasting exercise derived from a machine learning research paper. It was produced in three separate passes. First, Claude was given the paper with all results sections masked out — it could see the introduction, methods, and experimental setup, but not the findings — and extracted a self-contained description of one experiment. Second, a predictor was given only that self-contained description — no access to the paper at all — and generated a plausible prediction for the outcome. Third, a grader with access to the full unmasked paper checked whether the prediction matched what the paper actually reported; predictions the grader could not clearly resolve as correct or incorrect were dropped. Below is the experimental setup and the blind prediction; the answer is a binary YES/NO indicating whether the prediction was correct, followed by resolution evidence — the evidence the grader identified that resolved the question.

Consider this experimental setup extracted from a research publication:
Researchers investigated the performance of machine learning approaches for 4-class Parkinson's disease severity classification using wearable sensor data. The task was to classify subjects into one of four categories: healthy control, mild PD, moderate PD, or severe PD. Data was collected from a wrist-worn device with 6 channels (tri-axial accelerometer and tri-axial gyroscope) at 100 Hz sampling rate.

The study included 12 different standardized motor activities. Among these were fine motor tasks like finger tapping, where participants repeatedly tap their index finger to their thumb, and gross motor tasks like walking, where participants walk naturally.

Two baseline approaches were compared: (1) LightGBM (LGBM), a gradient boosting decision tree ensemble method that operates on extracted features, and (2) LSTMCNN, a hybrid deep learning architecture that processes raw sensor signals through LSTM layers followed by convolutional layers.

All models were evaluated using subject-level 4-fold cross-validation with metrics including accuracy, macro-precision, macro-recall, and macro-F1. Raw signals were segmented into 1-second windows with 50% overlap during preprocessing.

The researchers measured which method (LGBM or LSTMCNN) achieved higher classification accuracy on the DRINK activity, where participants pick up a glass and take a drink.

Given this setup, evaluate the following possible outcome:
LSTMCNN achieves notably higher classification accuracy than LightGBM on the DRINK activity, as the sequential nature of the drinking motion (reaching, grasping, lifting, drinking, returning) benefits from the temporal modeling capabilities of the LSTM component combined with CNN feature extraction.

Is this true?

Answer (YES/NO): YES